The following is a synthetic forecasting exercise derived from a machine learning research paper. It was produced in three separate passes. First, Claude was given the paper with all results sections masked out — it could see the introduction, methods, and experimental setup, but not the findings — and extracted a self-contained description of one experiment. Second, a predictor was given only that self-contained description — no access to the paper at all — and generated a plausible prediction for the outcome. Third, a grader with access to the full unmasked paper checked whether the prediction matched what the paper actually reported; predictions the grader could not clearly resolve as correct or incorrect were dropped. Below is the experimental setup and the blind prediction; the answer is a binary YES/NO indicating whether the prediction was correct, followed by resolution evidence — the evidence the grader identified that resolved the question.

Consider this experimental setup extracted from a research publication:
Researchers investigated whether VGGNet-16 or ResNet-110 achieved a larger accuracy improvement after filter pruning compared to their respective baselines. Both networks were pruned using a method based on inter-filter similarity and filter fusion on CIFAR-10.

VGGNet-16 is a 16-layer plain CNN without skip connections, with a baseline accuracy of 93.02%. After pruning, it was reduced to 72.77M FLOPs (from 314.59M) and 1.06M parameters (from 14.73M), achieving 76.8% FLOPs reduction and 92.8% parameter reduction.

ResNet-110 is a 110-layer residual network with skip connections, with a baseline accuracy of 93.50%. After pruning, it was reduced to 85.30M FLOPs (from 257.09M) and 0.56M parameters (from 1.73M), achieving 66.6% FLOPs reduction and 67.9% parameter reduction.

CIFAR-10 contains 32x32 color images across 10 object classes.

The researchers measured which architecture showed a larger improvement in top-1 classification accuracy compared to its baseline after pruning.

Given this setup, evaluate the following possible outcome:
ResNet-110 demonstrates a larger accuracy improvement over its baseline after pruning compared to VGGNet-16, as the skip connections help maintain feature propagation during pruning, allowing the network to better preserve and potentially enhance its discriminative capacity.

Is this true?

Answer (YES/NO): NO